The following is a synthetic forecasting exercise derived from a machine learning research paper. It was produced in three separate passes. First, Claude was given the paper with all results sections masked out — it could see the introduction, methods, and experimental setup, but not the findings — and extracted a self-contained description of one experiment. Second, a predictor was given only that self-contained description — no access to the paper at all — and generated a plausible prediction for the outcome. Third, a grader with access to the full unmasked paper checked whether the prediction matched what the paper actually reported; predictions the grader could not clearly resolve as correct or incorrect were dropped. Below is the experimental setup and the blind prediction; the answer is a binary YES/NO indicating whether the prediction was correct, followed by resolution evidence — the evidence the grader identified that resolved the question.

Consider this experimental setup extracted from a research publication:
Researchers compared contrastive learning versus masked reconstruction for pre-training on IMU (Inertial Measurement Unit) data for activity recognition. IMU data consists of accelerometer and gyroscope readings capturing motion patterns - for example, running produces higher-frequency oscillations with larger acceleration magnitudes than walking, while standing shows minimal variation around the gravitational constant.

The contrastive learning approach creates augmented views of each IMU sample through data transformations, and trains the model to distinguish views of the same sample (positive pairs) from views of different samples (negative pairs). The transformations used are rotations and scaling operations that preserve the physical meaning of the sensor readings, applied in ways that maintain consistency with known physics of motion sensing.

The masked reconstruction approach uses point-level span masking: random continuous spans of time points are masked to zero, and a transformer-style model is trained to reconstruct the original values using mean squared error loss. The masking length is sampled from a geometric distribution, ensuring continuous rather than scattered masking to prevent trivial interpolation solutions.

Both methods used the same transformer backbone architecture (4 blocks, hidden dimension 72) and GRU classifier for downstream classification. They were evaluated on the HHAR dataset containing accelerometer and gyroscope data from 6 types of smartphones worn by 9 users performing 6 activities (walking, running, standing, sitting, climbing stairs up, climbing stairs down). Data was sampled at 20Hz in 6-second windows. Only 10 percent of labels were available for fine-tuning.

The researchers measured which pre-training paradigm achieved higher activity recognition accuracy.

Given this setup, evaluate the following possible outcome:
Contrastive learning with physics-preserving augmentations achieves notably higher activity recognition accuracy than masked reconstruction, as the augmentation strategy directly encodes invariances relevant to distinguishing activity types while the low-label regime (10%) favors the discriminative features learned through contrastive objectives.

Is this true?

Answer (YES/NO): NO